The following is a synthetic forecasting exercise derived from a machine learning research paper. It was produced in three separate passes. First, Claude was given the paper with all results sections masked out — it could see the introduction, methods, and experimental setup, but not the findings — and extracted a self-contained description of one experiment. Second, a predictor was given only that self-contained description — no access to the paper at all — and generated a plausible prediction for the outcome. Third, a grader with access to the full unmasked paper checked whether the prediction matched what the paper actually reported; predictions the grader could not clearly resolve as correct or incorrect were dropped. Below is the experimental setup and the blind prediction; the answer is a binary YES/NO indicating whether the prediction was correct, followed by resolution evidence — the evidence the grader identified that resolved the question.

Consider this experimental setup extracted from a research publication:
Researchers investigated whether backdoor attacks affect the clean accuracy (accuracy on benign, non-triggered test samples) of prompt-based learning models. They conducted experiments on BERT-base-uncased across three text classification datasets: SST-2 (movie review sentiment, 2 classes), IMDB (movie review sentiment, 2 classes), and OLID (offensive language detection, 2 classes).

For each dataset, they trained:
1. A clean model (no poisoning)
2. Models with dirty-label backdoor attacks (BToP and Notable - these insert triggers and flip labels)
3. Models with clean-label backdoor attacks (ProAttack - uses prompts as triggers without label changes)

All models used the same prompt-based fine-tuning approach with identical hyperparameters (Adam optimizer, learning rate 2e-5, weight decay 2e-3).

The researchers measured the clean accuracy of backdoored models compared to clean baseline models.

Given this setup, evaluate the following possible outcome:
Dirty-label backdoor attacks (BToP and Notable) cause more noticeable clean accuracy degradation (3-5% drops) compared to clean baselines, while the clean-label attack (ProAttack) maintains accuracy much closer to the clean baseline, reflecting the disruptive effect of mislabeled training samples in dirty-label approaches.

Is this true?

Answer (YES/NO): NO